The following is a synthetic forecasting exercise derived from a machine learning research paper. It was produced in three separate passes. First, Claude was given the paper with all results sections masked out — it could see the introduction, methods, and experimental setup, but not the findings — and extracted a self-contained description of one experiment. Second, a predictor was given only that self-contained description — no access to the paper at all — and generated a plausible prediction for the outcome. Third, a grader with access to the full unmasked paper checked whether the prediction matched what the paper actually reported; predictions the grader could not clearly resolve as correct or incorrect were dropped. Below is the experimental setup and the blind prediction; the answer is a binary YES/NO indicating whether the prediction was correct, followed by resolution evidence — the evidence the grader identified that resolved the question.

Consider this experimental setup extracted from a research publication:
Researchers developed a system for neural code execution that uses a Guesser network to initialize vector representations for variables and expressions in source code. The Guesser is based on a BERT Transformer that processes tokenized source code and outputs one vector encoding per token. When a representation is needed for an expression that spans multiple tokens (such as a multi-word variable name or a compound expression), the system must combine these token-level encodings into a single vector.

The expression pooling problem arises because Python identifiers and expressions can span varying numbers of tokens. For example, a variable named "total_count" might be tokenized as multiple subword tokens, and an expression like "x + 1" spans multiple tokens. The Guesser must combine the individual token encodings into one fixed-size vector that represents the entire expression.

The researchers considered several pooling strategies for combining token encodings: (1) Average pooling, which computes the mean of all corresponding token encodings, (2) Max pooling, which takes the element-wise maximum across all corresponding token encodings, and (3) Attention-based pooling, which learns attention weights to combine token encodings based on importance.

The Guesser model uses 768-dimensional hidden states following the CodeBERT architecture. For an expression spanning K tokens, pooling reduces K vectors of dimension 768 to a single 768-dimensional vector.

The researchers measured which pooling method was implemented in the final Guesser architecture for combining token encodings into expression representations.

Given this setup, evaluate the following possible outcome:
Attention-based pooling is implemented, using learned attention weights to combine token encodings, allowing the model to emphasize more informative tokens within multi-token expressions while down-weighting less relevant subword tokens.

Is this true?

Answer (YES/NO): NO